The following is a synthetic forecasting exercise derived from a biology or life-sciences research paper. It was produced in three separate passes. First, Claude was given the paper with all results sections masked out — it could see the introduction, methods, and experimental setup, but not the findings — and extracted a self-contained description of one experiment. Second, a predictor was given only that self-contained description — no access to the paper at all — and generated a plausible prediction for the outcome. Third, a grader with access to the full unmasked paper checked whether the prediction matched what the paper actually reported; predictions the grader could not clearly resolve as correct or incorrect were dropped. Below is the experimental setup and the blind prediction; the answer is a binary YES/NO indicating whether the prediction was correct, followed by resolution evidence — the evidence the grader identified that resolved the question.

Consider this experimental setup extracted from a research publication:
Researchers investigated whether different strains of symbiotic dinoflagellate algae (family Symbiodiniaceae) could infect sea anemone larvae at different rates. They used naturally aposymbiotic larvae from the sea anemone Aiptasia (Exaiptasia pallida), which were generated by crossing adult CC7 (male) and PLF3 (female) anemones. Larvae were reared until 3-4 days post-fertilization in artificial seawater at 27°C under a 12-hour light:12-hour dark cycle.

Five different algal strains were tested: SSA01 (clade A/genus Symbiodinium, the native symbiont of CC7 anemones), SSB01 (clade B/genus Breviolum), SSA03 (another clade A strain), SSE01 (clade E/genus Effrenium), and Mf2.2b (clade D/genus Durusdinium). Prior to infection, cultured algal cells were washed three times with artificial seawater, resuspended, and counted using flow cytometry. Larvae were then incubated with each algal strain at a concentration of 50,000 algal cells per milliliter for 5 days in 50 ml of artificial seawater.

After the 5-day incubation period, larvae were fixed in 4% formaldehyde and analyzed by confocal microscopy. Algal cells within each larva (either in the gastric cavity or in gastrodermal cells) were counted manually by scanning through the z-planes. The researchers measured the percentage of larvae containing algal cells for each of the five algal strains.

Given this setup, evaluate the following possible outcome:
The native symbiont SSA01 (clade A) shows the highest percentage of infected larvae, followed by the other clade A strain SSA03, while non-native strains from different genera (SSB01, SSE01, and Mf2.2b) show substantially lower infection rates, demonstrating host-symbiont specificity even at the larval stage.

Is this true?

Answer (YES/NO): NO